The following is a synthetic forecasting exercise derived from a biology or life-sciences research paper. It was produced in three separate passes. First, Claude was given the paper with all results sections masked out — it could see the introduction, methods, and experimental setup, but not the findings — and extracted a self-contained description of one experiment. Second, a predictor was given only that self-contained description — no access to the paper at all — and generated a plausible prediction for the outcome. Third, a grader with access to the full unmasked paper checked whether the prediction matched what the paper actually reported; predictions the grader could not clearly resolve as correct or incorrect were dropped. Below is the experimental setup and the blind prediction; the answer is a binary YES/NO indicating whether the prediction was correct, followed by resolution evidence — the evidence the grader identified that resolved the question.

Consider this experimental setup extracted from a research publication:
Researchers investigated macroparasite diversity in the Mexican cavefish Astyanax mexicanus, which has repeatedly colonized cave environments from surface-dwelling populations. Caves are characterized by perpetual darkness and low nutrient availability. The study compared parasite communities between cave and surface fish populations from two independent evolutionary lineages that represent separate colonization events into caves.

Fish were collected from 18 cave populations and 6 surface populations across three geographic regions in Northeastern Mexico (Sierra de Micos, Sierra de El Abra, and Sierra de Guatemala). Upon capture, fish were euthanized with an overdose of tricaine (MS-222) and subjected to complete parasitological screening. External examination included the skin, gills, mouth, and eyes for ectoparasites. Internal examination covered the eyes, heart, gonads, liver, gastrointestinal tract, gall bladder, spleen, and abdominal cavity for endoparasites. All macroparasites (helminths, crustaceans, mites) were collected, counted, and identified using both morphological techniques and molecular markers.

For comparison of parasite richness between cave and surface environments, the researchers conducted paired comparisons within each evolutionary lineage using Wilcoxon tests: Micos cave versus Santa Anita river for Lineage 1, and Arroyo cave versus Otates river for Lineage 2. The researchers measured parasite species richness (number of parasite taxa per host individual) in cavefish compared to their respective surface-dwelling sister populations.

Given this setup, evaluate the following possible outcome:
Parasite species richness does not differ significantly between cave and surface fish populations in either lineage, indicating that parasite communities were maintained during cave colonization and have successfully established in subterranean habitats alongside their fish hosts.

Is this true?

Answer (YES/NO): NO